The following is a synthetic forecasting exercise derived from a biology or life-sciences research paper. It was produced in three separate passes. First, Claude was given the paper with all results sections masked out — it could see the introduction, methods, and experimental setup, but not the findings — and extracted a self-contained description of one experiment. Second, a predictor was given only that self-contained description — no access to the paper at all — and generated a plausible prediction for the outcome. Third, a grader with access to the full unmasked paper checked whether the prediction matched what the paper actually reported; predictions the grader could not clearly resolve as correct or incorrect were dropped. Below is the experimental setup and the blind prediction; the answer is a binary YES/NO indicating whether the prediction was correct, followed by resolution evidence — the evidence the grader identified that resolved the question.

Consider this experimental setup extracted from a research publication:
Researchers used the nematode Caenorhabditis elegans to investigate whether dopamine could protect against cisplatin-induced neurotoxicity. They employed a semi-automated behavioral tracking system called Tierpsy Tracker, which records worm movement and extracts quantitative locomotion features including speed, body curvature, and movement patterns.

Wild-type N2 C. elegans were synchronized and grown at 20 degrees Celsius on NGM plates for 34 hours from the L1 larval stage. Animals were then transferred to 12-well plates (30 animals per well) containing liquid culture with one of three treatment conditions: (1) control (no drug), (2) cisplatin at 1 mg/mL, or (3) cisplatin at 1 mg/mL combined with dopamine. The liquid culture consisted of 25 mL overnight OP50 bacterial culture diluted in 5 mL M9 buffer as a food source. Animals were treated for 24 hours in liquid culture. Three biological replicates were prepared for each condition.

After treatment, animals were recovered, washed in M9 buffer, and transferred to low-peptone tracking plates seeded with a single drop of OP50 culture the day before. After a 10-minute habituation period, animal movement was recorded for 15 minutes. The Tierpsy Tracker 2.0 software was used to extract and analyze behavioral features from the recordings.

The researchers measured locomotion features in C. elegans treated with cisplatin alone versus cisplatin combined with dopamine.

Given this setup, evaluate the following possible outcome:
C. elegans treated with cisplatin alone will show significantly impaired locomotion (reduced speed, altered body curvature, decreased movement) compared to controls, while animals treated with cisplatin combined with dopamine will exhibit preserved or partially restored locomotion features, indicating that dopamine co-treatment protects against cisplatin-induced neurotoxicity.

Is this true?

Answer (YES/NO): YES